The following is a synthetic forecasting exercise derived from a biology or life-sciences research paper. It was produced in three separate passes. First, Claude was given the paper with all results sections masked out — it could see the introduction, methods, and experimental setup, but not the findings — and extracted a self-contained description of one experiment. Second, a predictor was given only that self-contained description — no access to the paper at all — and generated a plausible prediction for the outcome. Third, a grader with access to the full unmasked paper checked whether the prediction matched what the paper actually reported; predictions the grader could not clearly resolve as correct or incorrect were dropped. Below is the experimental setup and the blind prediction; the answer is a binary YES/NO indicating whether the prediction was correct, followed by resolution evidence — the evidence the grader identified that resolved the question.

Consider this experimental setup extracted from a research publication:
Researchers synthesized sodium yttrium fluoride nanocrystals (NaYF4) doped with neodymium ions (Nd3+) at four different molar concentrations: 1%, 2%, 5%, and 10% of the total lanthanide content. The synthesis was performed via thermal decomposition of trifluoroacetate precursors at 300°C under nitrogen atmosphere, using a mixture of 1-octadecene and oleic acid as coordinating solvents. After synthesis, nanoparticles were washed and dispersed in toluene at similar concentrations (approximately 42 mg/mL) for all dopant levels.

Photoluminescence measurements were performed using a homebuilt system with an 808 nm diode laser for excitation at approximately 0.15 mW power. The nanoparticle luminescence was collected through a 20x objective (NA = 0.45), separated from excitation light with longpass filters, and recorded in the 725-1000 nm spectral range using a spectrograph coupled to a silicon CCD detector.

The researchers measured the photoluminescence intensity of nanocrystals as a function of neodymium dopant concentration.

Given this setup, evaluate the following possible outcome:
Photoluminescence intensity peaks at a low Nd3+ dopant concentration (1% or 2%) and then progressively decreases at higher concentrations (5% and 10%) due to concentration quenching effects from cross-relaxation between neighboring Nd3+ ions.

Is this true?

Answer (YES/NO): NO